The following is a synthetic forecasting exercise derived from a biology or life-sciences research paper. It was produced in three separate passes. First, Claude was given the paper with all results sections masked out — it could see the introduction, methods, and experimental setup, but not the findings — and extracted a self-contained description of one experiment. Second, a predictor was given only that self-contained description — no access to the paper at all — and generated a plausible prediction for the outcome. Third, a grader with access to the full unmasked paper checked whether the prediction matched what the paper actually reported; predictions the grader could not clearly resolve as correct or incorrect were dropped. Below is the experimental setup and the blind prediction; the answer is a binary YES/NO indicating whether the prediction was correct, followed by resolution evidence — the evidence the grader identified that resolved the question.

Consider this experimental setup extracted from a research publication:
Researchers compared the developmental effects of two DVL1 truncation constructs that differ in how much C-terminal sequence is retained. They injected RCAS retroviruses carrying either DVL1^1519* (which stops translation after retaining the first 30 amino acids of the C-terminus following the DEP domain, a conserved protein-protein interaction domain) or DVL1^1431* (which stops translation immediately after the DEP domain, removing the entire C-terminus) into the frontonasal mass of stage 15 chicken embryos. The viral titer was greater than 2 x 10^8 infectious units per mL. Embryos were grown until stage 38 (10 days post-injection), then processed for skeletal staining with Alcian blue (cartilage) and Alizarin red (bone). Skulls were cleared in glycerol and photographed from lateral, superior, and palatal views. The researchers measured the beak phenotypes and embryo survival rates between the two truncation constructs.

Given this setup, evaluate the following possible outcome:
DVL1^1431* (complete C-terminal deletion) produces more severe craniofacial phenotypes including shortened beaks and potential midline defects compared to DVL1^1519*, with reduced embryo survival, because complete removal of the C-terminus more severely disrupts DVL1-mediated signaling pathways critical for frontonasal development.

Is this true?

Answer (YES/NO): YES